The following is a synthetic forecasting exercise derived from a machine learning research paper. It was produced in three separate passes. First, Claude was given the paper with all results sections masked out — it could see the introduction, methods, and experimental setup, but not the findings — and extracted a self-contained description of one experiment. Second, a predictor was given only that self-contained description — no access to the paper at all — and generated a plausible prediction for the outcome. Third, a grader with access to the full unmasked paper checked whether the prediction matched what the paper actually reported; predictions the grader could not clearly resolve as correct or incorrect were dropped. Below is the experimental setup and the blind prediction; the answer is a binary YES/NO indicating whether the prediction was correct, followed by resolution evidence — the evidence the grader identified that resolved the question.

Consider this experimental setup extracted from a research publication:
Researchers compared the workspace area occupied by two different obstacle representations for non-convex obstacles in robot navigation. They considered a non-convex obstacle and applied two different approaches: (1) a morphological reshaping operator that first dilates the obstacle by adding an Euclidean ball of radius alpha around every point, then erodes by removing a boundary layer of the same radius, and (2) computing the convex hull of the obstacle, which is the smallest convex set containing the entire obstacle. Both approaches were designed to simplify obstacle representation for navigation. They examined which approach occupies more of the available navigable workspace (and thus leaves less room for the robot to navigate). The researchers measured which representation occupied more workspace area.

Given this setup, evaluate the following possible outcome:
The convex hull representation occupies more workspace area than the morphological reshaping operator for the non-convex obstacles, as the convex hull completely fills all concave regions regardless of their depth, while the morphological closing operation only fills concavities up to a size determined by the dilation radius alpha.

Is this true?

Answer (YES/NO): YES